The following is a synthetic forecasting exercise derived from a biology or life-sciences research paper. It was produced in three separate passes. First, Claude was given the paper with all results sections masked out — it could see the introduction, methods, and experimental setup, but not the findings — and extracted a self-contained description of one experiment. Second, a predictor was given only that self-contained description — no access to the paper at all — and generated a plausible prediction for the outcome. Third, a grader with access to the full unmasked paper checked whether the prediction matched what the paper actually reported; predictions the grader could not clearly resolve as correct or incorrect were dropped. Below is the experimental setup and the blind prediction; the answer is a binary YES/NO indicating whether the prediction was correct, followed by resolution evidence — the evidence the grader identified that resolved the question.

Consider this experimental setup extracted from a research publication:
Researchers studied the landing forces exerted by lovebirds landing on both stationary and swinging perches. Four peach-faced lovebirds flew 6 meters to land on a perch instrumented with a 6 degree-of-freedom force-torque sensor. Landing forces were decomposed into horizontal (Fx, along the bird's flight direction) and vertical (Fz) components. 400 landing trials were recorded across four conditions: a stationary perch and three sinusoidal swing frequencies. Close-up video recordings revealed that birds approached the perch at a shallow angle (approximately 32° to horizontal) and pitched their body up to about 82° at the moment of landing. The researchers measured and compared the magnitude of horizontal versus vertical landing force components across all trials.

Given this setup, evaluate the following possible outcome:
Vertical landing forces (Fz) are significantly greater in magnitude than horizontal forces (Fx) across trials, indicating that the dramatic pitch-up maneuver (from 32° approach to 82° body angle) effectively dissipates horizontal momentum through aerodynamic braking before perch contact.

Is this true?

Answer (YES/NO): NO